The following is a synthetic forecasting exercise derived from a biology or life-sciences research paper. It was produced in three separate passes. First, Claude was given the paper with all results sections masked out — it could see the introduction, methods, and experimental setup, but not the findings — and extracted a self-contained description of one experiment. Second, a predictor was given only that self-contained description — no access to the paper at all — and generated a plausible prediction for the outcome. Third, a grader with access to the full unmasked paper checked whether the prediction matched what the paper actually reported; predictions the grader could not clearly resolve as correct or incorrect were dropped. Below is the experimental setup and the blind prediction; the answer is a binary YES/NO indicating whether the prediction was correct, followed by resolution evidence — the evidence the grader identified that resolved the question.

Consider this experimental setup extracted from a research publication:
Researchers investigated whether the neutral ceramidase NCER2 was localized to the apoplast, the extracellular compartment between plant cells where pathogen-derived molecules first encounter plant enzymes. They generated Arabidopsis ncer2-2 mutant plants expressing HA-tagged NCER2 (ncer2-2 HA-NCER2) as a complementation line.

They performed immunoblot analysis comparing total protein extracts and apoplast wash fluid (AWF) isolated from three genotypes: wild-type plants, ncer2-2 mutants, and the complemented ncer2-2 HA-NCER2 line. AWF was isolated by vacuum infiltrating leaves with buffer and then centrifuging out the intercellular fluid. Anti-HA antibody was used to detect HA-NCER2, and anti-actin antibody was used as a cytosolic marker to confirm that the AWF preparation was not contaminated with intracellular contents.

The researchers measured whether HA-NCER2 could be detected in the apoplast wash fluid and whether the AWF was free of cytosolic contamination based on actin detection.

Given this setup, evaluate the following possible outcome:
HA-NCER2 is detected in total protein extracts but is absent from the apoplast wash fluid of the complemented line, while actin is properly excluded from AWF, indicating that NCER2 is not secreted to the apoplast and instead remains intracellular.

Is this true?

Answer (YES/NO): NO